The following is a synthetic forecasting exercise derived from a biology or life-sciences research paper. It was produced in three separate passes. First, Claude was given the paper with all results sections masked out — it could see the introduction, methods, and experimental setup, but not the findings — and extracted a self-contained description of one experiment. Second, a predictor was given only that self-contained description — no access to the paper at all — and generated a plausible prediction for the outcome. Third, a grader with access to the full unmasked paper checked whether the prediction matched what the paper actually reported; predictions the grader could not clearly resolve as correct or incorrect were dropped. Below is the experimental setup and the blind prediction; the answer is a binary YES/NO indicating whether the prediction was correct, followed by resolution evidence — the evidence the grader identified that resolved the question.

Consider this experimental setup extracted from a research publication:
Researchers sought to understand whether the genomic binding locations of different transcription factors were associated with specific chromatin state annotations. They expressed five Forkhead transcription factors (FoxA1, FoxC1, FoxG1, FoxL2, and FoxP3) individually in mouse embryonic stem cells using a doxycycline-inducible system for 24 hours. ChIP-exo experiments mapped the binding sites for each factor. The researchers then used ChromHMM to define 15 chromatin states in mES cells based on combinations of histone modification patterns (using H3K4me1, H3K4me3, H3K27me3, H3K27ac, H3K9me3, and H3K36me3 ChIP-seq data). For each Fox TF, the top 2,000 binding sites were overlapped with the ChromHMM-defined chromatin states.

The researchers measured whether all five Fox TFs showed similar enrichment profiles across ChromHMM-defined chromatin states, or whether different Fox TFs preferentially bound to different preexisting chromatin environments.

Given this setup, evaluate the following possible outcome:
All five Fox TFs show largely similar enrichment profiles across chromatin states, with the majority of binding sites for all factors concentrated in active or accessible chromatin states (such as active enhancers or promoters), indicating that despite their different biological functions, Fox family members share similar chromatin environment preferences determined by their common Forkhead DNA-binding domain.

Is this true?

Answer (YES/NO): NO